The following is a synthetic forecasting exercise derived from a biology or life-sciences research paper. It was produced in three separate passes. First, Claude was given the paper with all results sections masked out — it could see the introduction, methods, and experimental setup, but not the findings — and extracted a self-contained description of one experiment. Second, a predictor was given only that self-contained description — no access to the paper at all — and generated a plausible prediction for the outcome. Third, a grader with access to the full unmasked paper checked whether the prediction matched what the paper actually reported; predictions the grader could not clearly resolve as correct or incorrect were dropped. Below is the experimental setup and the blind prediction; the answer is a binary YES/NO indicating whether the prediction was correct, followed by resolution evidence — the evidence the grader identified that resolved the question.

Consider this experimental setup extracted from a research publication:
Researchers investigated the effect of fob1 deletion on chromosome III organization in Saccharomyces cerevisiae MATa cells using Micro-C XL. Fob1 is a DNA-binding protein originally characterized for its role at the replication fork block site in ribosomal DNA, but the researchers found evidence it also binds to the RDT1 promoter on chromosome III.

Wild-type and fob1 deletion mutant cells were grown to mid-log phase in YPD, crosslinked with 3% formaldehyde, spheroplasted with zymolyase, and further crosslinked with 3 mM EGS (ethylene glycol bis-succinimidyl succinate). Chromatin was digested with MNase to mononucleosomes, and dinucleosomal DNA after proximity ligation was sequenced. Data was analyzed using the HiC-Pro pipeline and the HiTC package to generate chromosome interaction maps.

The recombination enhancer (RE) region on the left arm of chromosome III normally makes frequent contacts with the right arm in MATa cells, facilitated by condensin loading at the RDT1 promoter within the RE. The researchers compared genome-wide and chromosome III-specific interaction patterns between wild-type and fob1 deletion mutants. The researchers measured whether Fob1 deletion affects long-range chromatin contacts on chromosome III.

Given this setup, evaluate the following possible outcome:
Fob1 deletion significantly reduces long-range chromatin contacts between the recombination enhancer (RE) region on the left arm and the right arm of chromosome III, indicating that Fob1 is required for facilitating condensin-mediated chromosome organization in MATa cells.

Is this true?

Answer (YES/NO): YES